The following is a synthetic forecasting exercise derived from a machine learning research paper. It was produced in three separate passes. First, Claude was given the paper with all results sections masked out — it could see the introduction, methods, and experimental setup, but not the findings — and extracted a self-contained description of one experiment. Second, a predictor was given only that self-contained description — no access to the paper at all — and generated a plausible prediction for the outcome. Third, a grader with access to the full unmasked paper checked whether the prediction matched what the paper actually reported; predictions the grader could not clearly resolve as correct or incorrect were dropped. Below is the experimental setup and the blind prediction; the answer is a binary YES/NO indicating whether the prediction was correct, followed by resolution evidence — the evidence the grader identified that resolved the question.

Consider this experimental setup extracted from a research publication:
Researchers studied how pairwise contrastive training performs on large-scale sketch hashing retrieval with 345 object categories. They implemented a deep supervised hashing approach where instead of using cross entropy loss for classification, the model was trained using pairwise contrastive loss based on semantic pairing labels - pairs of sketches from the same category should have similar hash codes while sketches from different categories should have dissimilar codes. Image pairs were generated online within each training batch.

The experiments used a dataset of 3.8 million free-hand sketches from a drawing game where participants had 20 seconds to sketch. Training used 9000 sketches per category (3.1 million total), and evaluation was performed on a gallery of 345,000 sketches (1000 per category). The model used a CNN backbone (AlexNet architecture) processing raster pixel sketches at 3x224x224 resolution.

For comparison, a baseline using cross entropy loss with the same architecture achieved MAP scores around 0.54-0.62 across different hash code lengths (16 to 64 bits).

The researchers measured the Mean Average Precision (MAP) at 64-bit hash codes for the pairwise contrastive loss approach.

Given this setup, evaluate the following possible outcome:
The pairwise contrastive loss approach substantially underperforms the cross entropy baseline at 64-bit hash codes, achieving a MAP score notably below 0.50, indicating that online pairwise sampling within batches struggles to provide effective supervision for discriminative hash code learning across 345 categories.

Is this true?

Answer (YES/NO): YES